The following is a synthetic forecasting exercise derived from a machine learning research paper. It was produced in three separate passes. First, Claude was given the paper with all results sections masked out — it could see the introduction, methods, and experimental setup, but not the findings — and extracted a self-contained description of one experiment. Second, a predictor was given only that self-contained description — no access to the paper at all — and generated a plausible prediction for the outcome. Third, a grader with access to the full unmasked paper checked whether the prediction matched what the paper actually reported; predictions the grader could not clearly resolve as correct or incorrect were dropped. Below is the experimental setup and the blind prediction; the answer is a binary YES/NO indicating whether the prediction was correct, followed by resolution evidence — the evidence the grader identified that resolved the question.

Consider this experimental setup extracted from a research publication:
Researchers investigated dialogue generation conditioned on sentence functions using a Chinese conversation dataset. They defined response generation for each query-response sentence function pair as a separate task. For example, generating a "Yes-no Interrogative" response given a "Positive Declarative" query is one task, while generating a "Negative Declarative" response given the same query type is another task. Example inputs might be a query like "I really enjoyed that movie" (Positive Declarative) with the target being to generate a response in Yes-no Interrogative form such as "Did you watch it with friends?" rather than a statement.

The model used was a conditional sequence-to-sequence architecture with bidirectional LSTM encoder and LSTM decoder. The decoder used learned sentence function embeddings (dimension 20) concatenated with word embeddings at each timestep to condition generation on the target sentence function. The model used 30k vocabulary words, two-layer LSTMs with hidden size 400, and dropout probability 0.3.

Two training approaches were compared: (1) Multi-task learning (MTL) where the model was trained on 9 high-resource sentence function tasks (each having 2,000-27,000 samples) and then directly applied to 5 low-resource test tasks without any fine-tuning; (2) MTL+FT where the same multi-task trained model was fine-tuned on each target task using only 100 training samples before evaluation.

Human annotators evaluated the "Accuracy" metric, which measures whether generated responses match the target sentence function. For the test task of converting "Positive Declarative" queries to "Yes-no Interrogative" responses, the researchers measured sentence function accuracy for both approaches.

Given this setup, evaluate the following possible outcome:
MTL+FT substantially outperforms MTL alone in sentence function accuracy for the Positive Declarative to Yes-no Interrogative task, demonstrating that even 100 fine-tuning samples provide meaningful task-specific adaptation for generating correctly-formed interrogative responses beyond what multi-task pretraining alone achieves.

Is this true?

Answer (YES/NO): YES